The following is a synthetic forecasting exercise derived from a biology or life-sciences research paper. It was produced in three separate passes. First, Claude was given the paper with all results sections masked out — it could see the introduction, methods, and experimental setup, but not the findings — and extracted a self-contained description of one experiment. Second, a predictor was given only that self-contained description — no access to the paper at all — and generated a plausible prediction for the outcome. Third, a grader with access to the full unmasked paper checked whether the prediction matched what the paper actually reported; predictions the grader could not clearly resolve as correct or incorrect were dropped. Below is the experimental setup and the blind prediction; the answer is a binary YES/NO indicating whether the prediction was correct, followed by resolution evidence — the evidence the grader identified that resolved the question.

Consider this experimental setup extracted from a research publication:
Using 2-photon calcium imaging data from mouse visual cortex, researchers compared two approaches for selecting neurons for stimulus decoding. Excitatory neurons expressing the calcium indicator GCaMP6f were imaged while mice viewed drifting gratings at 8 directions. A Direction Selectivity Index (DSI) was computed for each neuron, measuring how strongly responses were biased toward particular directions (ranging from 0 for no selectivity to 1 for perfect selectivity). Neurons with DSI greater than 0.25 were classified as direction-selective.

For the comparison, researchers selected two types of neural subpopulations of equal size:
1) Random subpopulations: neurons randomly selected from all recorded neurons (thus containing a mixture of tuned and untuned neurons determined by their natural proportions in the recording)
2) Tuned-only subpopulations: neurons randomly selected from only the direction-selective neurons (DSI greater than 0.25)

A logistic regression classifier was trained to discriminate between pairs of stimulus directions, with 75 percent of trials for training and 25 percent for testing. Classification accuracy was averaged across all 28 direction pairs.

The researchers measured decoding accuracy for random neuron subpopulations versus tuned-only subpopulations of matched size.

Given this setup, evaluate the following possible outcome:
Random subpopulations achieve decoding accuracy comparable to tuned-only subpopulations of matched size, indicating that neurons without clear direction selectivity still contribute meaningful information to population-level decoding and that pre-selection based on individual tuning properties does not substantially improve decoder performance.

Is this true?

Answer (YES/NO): NO